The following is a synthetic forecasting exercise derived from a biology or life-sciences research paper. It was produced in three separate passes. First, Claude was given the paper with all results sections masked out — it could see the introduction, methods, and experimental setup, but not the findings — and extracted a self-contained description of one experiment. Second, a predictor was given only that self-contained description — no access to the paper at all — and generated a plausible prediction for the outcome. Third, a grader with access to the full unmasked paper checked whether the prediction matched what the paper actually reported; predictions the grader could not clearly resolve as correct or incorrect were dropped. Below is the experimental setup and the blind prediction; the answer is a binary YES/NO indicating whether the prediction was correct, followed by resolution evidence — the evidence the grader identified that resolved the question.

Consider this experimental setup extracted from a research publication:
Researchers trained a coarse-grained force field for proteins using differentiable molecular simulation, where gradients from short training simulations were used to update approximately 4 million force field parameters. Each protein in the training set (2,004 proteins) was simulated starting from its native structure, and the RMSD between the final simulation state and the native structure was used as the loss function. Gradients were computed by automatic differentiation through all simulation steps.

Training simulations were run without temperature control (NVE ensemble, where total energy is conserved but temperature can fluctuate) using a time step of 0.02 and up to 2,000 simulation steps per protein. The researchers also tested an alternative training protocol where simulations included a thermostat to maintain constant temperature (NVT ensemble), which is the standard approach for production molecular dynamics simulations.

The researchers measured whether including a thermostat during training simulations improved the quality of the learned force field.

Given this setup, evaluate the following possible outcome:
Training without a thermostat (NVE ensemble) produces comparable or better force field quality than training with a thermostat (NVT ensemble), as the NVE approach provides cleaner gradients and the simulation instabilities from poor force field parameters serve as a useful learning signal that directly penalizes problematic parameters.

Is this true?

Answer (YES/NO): YES